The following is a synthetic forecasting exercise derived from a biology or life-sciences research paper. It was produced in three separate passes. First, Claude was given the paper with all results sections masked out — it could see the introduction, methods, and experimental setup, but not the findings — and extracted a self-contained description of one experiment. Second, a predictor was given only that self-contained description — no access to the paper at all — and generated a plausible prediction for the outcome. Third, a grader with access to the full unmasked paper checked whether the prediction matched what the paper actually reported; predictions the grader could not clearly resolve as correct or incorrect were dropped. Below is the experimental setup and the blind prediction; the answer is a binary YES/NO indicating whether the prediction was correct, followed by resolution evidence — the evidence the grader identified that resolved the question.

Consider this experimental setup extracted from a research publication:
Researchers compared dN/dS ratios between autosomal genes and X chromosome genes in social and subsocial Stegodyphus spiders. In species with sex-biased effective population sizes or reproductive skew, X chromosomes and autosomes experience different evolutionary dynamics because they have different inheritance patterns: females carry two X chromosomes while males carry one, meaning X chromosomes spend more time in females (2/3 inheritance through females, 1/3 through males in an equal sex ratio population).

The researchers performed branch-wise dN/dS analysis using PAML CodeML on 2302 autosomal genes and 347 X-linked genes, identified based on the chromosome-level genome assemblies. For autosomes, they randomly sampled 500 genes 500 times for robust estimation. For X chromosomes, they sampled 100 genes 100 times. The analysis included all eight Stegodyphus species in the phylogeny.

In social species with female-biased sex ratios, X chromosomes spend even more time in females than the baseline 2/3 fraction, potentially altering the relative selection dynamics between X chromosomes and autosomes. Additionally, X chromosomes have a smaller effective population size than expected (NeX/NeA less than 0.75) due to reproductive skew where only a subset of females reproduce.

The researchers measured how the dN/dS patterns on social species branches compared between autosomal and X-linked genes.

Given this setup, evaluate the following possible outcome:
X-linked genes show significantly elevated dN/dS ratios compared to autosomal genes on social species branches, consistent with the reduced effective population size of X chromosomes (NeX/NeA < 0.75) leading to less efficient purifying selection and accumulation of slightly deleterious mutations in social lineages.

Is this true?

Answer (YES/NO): NO